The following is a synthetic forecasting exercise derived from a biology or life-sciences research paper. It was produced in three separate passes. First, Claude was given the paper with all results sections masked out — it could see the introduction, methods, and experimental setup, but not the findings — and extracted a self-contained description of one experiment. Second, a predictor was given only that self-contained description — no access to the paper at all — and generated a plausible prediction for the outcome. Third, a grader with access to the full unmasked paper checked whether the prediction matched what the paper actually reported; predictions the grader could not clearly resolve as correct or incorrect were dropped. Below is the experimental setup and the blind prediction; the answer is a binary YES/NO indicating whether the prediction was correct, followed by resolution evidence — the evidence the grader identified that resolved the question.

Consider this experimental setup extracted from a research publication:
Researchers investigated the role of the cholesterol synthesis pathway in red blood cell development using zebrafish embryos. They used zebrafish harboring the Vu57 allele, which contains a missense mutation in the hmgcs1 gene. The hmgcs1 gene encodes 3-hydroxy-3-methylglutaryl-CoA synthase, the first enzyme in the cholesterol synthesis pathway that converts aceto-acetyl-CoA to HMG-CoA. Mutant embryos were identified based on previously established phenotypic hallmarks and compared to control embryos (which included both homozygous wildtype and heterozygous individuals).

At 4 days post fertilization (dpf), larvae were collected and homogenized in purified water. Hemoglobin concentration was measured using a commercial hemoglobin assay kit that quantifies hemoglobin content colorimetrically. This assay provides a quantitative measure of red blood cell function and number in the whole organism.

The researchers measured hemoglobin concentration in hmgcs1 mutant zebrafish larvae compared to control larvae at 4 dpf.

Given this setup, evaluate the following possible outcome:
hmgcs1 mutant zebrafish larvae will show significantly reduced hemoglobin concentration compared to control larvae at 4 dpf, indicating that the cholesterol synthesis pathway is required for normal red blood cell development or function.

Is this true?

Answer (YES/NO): YES